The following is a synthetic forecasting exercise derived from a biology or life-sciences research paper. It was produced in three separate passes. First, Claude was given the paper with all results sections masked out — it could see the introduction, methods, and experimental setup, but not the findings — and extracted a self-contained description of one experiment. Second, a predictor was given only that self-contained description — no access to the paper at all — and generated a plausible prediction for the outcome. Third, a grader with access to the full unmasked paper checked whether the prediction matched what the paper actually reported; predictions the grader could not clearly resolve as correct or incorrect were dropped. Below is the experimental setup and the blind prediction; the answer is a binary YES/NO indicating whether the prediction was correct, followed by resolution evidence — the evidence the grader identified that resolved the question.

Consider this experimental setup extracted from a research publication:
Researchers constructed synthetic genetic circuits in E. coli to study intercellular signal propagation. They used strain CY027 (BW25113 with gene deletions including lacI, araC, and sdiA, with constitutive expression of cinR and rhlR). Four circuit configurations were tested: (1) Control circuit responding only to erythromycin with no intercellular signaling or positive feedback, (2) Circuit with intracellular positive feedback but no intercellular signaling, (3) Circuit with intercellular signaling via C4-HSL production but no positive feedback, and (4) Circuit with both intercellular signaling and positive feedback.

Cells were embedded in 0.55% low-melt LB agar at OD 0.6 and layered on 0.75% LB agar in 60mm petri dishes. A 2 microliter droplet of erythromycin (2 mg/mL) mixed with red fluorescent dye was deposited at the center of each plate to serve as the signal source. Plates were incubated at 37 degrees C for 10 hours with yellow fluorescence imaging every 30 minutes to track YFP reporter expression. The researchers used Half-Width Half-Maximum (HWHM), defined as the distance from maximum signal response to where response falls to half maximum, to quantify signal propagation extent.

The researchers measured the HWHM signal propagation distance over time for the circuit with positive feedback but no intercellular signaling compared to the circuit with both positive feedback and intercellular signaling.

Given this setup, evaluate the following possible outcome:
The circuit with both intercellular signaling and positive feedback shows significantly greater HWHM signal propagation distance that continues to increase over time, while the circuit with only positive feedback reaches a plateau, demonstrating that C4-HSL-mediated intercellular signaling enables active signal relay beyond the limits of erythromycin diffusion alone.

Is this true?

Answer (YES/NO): NO